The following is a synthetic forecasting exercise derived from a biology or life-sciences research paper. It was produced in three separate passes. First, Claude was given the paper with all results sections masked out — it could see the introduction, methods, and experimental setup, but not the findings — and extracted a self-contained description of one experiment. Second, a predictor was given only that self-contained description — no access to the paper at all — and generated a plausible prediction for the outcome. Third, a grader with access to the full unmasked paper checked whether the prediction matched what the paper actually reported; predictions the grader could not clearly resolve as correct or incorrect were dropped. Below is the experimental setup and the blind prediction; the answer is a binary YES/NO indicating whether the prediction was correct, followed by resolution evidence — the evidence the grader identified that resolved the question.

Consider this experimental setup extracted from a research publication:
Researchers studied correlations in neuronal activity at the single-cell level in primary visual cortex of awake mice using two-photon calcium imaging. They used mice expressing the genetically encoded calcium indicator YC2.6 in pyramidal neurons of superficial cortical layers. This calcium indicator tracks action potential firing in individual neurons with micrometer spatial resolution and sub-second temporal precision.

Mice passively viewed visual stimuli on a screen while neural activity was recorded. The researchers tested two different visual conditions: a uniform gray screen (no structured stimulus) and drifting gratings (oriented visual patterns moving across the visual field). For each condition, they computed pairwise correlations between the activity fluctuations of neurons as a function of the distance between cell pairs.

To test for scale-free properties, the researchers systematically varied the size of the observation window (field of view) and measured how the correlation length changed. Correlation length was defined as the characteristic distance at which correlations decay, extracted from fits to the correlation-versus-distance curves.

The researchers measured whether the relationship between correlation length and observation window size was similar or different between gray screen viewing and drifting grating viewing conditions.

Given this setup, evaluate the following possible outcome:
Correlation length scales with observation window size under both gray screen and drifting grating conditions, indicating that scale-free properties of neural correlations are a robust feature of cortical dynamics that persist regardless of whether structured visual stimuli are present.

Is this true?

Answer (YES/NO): YES